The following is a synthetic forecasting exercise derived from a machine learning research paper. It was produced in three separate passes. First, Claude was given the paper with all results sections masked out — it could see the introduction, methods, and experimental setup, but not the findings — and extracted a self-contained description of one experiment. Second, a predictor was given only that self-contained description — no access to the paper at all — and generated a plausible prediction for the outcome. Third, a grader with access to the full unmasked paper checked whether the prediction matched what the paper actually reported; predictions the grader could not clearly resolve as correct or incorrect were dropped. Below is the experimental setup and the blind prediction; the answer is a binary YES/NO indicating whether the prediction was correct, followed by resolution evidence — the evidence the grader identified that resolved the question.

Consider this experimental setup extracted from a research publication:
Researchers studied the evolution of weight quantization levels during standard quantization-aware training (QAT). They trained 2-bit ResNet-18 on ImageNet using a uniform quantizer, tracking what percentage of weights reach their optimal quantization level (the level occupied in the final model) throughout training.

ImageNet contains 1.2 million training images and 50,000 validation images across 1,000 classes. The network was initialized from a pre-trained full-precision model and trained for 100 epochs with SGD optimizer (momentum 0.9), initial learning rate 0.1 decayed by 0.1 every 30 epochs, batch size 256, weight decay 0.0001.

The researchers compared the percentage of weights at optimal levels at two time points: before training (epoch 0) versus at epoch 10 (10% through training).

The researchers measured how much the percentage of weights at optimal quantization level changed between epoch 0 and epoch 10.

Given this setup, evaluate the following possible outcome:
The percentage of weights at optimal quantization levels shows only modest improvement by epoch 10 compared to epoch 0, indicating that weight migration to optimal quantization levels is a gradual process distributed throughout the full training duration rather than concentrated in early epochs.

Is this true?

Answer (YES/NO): NO